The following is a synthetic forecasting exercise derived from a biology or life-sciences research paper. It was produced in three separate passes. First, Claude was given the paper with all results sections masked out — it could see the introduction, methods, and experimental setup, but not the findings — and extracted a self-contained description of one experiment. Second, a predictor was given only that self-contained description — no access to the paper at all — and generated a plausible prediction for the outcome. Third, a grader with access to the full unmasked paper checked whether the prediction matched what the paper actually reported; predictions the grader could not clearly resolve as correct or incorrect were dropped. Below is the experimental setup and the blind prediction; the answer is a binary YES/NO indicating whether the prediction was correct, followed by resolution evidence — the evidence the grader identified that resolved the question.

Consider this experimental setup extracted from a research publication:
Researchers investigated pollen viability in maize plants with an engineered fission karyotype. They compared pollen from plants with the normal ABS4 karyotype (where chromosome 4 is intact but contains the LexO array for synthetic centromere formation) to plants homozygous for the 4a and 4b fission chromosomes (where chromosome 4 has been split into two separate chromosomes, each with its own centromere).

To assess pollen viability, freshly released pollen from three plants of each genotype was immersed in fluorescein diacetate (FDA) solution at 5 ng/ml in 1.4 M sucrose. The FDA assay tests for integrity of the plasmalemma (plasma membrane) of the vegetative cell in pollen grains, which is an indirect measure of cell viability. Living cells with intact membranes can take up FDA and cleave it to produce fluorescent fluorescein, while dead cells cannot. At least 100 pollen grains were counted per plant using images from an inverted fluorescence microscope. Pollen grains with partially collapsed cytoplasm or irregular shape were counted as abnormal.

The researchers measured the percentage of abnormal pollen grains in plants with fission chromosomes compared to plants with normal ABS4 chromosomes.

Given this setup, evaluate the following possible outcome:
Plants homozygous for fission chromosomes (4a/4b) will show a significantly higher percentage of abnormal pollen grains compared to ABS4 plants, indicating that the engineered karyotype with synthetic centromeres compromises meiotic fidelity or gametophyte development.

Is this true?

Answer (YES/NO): NO